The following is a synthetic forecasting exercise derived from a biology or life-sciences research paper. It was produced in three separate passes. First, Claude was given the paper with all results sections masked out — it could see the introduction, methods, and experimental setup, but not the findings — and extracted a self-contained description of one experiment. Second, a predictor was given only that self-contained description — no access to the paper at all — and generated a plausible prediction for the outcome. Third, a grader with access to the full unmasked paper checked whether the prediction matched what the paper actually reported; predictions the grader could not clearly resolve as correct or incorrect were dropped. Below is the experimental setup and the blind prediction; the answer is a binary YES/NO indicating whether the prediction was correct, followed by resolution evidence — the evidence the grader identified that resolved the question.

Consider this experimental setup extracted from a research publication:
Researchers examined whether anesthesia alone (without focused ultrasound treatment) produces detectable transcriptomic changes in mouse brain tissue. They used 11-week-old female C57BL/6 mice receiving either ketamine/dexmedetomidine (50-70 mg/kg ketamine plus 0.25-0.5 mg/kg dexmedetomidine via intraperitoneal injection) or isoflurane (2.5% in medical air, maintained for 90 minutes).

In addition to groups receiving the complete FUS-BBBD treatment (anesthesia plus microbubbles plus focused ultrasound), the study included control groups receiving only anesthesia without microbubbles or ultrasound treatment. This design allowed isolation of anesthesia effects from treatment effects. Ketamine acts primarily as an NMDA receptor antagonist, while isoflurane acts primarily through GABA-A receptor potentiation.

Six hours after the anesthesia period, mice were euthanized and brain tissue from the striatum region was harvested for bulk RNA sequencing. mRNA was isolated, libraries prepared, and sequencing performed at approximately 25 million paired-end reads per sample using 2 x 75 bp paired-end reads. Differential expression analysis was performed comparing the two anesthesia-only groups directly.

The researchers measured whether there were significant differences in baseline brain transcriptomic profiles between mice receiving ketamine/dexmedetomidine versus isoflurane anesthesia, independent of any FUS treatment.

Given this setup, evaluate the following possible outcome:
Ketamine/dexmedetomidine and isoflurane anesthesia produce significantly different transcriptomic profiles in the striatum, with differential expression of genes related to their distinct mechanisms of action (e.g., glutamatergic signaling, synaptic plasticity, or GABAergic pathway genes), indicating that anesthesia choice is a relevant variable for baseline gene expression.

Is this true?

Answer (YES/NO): YES